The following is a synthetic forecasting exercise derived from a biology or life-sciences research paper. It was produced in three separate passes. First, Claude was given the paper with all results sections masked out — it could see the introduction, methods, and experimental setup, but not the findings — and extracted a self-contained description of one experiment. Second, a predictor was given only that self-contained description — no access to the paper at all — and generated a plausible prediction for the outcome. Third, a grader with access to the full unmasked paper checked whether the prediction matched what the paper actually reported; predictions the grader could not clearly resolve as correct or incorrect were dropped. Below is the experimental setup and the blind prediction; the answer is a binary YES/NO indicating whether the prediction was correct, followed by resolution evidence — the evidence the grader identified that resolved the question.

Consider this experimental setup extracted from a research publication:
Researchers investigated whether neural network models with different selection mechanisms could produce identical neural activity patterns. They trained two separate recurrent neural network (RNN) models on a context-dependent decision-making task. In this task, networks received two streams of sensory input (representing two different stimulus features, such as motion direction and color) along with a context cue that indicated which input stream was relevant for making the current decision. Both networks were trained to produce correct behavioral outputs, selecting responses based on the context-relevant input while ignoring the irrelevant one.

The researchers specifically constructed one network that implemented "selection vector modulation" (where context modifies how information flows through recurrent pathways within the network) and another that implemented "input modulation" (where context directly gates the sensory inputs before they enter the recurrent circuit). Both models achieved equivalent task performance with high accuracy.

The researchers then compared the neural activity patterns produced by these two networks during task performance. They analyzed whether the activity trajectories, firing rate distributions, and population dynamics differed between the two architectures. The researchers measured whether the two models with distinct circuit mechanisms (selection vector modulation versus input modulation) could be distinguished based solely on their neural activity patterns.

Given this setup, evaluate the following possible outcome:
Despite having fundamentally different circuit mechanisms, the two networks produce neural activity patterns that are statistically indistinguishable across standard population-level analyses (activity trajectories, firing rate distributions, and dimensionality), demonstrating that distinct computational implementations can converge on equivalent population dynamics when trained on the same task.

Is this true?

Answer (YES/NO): YES